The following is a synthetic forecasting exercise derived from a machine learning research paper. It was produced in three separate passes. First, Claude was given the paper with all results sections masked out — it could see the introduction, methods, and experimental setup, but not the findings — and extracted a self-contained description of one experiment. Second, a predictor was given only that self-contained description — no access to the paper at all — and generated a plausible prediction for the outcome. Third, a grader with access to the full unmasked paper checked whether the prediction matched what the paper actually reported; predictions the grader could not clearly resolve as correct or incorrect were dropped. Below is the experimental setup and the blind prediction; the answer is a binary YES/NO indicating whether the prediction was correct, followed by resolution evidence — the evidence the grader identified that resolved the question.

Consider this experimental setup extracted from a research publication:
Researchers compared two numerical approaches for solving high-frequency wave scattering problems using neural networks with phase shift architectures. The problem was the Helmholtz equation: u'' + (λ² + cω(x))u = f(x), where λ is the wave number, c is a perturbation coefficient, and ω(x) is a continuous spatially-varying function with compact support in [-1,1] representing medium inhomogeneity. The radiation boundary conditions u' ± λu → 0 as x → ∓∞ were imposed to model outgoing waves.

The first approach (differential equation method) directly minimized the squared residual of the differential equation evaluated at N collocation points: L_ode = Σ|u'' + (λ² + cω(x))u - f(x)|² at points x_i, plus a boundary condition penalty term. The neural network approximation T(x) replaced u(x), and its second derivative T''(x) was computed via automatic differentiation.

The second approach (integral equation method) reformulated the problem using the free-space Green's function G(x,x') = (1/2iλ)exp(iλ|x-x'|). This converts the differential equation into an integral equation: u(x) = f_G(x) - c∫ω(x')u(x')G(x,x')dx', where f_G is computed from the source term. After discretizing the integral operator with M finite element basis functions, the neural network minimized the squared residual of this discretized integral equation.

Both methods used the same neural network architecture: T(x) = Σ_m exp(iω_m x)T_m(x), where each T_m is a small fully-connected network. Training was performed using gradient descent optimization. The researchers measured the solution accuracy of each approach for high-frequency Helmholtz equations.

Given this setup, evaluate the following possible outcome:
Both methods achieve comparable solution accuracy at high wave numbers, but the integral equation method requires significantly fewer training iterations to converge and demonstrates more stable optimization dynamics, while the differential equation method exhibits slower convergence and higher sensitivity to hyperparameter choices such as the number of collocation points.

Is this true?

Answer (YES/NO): NO